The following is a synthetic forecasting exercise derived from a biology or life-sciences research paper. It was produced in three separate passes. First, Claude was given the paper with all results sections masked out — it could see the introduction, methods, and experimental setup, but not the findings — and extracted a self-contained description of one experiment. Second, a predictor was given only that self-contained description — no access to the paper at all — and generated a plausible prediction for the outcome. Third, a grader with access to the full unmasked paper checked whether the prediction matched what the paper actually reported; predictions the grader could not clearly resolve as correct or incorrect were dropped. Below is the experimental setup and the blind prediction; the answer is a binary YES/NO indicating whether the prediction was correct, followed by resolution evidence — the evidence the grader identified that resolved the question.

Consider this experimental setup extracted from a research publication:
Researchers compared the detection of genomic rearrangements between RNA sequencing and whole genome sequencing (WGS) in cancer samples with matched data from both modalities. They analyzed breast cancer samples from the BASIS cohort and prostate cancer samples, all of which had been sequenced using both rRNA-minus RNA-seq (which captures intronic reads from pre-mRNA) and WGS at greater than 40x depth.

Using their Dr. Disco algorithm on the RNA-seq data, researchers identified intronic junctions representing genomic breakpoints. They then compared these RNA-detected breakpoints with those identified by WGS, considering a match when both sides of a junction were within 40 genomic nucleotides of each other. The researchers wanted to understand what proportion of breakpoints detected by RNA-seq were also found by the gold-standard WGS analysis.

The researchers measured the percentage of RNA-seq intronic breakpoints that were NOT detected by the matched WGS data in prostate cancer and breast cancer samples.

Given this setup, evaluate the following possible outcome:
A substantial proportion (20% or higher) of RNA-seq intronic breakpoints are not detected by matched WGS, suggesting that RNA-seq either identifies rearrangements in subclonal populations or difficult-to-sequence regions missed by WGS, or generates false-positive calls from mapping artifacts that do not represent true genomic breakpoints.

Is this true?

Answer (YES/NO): YES